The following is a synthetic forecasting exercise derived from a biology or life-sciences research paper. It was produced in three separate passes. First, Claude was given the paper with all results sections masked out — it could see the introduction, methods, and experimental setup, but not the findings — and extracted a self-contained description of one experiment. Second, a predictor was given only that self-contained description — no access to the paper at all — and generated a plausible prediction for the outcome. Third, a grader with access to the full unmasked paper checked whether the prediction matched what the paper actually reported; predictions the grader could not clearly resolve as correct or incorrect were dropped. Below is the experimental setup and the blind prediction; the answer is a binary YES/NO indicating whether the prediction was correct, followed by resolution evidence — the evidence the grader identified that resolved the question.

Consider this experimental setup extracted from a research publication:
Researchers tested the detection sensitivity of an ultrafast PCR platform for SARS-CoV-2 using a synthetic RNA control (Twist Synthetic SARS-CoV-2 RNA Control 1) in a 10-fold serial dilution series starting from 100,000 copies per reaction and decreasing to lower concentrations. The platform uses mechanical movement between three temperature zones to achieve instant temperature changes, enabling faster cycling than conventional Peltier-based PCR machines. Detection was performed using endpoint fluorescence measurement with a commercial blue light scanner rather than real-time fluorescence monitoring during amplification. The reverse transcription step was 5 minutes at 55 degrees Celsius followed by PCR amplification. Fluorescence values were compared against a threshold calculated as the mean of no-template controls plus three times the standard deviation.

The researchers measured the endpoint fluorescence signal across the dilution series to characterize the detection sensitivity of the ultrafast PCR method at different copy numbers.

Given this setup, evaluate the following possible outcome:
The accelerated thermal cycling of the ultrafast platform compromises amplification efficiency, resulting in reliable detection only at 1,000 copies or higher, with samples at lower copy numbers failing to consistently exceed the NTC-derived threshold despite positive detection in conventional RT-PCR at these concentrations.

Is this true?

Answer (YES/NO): NO